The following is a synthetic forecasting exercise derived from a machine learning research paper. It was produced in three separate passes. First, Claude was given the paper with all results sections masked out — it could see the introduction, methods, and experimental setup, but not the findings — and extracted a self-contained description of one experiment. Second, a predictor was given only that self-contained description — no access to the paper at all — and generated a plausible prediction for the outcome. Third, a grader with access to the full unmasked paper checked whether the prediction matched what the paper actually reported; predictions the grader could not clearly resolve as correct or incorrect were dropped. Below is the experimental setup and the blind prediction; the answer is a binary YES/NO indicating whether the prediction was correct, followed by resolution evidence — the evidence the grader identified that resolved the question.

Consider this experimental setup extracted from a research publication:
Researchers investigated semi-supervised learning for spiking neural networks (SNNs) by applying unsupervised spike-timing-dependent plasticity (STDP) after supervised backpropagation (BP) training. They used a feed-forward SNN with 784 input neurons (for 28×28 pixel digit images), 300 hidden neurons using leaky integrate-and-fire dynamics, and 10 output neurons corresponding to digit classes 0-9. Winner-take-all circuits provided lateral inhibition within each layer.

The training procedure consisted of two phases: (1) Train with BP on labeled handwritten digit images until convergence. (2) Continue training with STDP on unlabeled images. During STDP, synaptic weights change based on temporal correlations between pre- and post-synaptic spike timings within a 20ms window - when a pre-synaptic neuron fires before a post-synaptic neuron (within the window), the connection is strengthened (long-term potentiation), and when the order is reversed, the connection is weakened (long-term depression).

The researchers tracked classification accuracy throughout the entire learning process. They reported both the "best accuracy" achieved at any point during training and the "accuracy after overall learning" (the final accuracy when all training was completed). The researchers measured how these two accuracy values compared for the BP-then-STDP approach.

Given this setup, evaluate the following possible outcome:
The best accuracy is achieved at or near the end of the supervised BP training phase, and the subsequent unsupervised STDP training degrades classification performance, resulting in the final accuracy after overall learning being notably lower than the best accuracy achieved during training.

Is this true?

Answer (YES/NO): NO